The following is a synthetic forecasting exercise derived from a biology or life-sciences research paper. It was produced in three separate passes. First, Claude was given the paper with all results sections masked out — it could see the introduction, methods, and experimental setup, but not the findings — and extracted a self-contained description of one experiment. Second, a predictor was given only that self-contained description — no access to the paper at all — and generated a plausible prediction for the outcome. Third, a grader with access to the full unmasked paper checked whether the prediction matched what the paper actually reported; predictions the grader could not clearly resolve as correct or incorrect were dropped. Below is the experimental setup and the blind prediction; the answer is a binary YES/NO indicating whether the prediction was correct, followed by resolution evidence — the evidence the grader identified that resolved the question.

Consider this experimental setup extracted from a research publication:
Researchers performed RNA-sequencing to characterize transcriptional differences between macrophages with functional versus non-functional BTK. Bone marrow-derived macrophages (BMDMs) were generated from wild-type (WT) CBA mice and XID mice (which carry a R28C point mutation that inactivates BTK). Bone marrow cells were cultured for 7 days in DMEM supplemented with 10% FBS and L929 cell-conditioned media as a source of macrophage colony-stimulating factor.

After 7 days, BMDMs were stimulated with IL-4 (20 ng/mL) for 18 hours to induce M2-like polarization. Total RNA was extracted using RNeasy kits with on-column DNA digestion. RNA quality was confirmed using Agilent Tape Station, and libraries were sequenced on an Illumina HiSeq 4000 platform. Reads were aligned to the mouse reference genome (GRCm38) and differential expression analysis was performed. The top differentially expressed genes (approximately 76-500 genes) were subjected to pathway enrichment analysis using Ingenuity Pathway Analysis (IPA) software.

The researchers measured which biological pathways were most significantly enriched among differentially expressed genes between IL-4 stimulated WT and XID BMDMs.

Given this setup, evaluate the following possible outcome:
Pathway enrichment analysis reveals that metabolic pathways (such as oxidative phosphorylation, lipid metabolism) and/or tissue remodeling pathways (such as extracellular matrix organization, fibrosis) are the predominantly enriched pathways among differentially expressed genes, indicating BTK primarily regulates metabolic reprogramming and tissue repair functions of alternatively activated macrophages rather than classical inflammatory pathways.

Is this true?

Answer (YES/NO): YES